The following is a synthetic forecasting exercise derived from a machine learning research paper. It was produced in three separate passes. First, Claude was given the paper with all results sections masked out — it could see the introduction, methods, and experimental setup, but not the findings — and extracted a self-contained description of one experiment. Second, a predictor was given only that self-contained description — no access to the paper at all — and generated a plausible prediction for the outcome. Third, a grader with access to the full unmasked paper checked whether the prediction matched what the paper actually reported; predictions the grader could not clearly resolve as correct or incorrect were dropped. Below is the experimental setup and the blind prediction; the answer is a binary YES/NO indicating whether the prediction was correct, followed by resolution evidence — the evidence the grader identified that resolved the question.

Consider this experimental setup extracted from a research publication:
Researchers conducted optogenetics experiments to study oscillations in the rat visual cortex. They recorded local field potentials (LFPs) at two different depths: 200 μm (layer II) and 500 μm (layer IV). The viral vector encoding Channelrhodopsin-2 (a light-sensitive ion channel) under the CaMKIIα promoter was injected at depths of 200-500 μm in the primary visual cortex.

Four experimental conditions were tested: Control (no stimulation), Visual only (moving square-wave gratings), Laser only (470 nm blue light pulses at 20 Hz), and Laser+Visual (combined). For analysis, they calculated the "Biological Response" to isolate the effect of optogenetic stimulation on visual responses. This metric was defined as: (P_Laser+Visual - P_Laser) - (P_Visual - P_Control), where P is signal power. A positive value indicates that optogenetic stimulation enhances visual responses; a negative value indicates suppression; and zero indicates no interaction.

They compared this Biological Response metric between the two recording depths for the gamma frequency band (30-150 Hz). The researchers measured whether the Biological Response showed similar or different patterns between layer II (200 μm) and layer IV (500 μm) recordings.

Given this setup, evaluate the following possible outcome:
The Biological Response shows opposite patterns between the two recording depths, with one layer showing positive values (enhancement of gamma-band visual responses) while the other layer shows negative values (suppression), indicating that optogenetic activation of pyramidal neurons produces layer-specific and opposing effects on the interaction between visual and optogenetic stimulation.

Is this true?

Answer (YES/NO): NO